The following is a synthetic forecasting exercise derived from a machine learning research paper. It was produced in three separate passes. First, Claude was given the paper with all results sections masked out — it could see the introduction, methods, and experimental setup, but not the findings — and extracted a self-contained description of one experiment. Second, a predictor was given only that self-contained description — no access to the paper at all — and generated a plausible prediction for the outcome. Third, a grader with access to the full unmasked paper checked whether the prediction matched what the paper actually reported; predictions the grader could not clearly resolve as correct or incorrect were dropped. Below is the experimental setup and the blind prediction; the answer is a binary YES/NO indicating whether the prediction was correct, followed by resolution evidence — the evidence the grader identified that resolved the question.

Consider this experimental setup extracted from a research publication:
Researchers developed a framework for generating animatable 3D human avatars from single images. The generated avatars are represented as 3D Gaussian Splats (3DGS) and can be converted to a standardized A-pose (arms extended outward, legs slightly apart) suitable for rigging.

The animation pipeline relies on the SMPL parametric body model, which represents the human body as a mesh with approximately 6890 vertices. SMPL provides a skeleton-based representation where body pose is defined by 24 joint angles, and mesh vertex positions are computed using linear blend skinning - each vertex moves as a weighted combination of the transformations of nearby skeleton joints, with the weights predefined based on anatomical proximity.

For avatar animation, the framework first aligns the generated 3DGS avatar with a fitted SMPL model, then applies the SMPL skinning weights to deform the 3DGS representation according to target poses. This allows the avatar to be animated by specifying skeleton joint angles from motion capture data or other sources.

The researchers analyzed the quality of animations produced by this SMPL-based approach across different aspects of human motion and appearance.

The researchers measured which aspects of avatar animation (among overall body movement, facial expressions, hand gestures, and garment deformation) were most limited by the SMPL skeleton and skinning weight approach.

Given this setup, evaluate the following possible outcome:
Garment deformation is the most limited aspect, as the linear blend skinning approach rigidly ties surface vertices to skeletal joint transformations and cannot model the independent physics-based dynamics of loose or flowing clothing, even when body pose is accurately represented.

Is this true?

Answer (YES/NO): YES